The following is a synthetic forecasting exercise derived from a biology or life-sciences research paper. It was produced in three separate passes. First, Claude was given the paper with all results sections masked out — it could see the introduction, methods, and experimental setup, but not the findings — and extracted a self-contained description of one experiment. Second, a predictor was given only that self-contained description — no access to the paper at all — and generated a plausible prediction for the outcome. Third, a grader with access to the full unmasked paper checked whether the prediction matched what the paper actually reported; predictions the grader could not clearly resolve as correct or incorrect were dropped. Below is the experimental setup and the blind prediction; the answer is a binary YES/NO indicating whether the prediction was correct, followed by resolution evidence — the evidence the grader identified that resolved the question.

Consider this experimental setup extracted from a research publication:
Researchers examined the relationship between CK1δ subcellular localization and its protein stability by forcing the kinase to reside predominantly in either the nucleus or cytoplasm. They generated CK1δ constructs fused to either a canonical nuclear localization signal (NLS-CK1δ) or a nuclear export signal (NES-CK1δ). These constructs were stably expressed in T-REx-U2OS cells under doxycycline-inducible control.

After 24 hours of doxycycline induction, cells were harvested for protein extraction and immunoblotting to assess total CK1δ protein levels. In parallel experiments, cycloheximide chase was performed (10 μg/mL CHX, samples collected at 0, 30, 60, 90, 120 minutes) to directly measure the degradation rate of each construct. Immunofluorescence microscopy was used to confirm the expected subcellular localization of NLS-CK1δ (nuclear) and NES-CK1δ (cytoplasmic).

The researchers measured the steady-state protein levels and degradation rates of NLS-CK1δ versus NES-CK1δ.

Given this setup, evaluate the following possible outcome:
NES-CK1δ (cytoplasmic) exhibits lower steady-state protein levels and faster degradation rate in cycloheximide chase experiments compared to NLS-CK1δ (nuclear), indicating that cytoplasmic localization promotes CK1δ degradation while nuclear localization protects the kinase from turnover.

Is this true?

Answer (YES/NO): NO